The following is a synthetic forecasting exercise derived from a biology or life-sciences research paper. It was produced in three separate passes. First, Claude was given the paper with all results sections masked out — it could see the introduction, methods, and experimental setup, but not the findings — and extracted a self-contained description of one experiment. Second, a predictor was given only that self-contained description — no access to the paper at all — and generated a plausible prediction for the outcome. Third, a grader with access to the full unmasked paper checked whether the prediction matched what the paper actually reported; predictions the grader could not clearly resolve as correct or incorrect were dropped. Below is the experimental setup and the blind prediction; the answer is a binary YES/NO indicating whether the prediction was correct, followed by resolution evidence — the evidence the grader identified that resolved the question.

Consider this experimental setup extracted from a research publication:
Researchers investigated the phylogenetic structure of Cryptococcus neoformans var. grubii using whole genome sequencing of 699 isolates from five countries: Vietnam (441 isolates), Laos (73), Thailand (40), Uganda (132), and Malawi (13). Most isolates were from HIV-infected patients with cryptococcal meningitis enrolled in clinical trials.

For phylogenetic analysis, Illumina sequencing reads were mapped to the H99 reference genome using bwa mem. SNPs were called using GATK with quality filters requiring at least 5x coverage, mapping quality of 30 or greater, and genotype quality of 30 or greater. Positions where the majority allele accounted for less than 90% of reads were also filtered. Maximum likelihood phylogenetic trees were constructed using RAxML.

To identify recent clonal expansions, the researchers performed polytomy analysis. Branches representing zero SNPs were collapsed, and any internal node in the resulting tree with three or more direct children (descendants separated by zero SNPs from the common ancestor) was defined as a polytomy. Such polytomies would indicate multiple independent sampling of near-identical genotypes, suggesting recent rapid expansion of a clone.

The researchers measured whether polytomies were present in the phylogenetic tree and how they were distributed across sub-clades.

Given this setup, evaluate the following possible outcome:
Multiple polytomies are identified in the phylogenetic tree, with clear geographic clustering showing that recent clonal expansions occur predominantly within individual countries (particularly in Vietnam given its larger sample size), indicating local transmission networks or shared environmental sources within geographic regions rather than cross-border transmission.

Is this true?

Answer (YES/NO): NO